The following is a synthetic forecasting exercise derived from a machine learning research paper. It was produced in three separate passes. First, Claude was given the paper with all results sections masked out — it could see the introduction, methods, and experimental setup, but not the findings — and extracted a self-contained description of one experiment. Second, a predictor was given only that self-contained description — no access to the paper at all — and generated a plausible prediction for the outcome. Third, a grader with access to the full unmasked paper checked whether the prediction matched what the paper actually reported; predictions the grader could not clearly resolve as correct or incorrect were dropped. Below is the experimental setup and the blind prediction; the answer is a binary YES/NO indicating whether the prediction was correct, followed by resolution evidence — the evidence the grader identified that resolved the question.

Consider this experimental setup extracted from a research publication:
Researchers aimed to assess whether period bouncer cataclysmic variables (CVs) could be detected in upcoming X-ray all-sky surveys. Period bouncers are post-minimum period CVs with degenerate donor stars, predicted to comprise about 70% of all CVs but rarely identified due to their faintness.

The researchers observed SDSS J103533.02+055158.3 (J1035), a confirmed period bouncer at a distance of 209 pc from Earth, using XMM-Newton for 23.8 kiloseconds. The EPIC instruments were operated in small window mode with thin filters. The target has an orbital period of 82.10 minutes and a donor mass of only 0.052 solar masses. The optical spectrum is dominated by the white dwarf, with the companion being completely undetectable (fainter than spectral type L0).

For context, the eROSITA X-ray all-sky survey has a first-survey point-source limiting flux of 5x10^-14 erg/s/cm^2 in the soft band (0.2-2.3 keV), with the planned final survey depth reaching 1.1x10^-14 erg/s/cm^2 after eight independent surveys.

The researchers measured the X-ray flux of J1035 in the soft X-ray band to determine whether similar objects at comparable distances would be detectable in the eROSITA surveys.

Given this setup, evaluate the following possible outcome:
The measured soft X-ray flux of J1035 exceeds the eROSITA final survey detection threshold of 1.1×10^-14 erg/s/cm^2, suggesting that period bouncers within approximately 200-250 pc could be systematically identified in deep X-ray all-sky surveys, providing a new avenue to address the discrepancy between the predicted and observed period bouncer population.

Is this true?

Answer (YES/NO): YES